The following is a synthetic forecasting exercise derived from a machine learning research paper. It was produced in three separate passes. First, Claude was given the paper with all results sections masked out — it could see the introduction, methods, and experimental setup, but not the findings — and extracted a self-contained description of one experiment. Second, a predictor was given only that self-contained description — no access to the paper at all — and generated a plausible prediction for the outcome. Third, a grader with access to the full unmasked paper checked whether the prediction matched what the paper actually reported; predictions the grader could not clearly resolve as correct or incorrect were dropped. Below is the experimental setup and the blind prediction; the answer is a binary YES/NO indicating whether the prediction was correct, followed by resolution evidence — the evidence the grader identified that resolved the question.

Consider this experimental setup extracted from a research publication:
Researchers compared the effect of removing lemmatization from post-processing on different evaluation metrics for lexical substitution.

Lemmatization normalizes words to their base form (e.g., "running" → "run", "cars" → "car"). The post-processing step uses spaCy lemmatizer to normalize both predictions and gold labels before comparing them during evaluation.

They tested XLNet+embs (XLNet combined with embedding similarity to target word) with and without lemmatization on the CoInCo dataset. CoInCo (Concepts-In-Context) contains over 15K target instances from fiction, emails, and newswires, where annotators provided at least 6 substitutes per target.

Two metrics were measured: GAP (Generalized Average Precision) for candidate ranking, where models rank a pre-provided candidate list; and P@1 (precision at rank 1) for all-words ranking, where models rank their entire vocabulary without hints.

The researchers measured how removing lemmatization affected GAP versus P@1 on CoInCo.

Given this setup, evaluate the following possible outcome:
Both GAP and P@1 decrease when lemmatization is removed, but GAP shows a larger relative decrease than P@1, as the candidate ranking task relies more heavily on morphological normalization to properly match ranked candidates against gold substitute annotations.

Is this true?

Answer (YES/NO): NO